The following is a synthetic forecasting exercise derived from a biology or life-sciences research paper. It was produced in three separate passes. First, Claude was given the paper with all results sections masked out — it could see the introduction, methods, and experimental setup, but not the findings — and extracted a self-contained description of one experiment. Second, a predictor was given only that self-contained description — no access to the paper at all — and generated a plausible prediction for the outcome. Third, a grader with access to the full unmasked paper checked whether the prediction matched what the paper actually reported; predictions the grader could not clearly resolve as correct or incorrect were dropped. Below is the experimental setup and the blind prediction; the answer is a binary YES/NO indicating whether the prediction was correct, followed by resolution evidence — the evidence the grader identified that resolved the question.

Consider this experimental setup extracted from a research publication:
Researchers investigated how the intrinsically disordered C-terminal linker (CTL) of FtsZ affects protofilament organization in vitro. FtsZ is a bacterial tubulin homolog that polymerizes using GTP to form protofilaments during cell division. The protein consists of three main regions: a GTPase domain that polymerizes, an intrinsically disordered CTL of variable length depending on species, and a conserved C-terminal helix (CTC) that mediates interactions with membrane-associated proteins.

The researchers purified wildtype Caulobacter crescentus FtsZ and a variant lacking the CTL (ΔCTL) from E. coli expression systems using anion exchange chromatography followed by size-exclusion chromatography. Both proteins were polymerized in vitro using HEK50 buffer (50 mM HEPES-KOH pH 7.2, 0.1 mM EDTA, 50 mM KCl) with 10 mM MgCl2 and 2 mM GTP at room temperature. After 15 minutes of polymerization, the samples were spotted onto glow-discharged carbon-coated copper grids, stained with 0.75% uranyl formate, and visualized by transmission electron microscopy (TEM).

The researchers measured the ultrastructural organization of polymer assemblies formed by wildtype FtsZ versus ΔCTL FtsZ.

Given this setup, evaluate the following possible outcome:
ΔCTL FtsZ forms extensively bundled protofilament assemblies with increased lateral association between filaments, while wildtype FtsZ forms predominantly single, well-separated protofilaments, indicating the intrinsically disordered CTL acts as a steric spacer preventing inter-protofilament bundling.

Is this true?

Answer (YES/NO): NO